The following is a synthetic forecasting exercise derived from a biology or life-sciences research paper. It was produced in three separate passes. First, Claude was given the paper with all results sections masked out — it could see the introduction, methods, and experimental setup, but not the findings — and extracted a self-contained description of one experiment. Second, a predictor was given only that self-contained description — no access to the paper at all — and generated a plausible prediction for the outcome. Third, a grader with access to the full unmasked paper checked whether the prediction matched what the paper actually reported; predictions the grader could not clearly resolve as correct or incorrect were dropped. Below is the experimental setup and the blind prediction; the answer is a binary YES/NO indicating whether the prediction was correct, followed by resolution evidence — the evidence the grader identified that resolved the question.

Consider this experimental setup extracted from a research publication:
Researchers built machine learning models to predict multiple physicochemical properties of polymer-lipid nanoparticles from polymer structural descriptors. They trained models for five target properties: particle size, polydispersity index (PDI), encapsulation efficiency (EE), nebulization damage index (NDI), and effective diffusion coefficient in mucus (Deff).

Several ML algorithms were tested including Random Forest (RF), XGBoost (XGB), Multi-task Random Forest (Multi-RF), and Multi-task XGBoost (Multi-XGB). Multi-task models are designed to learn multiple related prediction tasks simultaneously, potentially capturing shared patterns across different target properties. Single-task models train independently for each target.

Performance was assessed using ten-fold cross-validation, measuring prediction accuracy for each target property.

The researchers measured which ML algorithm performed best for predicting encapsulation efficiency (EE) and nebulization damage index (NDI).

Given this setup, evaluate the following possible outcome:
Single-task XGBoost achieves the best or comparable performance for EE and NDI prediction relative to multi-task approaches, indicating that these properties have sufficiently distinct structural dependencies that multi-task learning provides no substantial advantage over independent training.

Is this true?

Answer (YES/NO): NO